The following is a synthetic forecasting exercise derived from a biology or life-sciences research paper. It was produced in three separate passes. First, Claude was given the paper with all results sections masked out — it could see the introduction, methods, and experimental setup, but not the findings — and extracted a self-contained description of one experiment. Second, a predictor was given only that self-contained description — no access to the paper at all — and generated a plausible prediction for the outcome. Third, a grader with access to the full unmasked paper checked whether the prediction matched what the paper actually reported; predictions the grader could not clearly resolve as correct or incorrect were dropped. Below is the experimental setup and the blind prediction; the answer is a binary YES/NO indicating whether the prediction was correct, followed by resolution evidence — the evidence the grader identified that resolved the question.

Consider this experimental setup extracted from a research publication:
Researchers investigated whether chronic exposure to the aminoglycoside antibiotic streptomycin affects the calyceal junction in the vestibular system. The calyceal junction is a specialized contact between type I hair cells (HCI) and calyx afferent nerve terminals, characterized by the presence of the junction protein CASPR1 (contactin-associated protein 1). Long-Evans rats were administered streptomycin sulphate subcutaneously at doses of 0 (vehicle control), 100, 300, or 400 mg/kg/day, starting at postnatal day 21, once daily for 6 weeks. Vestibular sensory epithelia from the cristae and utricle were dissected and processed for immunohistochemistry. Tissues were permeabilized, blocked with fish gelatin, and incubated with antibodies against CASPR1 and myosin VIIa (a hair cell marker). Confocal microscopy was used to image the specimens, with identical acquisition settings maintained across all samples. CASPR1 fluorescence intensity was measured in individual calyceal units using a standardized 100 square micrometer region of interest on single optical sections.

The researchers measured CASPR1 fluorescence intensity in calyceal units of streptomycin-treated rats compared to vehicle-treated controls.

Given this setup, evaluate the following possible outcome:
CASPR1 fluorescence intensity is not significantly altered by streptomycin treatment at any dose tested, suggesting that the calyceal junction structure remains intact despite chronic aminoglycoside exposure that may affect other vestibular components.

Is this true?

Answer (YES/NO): NO